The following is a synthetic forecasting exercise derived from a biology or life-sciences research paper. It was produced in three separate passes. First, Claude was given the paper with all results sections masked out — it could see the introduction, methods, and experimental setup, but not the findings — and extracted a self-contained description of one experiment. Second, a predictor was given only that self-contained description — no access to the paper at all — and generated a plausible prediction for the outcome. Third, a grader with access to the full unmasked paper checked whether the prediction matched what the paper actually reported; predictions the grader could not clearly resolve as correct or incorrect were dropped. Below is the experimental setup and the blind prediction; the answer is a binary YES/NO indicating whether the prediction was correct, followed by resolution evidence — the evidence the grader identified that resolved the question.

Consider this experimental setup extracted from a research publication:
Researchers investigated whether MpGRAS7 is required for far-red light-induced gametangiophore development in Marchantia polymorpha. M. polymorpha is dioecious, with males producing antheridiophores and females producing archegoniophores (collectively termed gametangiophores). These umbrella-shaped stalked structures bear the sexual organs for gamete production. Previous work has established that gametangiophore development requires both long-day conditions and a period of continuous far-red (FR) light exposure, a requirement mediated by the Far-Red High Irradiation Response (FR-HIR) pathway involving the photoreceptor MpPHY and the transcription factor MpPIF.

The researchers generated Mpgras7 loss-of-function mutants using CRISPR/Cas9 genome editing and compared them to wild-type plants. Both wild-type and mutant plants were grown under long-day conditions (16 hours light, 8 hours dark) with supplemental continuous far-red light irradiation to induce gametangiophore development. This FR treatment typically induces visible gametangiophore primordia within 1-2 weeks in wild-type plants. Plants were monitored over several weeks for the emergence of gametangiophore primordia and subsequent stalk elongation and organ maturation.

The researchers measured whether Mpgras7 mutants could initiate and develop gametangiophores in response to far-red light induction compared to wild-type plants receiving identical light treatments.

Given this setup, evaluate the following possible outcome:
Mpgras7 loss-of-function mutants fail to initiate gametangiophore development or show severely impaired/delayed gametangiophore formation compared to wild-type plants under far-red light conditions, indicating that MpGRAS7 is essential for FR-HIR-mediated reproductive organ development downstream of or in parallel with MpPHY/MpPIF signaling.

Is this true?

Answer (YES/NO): NO